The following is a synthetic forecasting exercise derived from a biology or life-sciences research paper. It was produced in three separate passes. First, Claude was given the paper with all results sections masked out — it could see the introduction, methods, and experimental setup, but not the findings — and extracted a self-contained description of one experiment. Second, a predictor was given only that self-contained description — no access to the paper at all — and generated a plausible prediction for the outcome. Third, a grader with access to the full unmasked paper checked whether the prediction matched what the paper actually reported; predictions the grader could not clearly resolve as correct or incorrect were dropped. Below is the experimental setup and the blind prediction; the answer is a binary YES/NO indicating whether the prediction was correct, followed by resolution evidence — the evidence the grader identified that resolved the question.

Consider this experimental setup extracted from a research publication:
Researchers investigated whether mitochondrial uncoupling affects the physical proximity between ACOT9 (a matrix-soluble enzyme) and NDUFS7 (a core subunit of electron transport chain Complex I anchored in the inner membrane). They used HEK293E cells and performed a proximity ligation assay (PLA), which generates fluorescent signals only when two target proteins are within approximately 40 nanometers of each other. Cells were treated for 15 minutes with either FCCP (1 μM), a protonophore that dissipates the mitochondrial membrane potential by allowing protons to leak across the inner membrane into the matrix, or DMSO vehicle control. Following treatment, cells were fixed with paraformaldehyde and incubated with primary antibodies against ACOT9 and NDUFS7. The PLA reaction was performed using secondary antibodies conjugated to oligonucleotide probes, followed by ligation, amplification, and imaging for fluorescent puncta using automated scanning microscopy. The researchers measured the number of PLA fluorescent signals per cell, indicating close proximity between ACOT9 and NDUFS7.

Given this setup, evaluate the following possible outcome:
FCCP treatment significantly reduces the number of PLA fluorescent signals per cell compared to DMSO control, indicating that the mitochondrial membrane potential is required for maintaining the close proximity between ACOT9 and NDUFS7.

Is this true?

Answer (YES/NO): YES